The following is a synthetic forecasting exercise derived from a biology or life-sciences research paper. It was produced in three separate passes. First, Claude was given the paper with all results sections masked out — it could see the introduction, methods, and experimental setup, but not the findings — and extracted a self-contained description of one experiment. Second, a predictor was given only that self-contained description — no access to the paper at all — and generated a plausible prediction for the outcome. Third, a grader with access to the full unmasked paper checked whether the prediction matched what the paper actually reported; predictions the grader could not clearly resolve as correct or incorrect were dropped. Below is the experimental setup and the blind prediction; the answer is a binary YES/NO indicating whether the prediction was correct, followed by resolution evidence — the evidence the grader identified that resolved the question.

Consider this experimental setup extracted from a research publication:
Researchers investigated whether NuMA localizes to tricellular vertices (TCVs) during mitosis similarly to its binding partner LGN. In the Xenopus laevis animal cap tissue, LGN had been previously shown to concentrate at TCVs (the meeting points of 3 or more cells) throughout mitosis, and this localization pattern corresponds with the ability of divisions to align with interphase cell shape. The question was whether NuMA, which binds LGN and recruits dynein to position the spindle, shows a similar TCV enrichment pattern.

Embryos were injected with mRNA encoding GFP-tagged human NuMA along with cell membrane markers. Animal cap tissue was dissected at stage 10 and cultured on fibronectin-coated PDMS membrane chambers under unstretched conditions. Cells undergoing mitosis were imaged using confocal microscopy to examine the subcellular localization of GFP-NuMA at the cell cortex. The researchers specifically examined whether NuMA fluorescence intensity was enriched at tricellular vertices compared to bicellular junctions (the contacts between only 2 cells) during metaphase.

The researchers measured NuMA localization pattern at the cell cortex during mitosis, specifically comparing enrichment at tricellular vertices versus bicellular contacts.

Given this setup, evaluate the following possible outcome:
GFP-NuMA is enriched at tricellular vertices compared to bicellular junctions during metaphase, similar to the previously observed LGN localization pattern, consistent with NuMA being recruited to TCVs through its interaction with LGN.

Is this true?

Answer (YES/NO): NO